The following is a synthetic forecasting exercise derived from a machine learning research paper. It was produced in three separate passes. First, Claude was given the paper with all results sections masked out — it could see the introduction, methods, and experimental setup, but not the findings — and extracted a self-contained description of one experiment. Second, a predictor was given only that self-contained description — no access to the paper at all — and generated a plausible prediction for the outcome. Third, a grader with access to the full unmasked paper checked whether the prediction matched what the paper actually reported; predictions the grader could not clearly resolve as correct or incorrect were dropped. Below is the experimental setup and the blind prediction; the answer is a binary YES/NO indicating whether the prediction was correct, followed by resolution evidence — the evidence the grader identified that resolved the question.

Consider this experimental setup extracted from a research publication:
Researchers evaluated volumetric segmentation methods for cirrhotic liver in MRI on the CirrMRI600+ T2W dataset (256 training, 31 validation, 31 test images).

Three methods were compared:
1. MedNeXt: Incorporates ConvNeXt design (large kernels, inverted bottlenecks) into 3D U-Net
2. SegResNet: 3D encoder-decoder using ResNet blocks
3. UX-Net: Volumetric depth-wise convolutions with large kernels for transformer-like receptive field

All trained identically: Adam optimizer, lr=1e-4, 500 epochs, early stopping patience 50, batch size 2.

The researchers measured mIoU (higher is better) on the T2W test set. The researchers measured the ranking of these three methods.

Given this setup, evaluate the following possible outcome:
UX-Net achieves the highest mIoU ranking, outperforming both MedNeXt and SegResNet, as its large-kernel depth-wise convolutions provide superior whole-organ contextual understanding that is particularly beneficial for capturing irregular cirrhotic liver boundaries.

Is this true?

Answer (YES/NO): NO